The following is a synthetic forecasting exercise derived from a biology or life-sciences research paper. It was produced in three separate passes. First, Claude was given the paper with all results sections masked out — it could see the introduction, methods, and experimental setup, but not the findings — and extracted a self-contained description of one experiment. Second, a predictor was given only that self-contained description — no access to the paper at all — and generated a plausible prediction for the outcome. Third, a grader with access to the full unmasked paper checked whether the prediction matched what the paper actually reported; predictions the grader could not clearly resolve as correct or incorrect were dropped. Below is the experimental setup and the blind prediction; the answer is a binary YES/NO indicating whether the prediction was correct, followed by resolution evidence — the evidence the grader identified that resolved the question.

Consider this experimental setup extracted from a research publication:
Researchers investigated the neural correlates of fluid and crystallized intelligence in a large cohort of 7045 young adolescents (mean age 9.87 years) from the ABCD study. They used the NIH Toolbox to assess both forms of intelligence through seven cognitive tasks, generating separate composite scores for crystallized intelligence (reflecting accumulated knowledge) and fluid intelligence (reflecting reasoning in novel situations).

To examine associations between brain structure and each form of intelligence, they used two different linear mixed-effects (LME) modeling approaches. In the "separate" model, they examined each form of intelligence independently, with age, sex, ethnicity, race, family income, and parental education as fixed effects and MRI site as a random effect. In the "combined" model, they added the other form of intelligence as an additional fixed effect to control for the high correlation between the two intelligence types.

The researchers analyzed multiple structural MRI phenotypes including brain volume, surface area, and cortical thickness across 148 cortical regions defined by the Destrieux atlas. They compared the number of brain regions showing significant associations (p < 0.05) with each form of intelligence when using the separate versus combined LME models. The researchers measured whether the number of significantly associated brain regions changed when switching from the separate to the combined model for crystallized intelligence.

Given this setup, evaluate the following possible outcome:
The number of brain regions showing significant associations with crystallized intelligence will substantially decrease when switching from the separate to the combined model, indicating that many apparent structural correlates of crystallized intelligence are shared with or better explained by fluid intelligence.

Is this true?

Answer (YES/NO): NO